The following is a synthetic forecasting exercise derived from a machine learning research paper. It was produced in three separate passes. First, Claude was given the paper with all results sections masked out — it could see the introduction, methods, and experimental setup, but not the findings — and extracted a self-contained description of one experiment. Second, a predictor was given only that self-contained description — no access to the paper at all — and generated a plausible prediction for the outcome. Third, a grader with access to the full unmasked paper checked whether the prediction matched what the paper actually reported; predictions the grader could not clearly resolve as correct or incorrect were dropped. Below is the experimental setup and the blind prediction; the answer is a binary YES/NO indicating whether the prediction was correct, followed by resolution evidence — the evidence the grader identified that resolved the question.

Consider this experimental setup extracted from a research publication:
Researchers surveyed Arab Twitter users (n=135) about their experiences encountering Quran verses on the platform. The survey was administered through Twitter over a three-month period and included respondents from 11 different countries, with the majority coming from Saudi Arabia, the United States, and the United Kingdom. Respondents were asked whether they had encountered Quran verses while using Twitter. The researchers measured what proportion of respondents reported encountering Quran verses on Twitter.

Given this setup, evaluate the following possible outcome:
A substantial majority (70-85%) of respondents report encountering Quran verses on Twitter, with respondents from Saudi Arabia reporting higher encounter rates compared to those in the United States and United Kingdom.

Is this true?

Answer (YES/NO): NO